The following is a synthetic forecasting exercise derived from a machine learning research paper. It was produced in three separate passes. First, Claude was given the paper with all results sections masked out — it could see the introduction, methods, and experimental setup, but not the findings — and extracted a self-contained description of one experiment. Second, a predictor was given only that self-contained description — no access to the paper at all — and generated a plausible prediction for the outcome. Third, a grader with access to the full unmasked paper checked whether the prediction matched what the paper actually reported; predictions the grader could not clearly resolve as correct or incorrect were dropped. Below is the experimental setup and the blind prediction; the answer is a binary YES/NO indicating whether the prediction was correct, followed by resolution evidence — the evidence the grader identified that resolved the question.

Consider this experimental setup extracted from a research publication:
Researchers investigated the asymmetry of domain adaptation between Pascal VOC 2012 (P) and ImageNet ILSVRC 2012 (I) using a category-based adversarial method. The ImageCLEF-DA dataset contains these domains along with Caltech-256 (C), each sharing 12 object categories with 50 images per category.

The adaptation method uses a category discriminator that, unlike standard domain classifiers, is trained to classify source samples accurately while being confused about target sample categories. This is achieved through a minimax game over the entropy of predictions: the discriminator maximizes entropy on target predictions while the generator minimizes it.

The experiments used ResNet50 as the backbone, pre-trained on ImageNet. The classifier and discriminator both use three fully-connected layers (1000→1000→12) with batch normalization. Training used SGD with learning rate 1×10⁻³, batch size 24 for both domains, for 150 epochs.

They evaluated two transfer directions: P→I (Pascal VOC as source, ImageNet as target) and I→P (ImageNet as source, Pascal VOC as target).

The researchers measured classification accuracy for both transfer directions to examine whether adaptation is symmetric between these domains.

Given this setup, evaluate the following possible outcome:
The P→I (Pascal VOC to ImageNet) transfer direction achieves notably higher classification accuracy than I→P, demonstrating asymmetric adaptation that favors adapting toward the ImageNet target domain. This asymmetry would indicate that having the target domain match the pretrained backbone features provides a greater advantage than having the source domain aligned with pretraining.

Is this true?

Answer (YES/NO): YES